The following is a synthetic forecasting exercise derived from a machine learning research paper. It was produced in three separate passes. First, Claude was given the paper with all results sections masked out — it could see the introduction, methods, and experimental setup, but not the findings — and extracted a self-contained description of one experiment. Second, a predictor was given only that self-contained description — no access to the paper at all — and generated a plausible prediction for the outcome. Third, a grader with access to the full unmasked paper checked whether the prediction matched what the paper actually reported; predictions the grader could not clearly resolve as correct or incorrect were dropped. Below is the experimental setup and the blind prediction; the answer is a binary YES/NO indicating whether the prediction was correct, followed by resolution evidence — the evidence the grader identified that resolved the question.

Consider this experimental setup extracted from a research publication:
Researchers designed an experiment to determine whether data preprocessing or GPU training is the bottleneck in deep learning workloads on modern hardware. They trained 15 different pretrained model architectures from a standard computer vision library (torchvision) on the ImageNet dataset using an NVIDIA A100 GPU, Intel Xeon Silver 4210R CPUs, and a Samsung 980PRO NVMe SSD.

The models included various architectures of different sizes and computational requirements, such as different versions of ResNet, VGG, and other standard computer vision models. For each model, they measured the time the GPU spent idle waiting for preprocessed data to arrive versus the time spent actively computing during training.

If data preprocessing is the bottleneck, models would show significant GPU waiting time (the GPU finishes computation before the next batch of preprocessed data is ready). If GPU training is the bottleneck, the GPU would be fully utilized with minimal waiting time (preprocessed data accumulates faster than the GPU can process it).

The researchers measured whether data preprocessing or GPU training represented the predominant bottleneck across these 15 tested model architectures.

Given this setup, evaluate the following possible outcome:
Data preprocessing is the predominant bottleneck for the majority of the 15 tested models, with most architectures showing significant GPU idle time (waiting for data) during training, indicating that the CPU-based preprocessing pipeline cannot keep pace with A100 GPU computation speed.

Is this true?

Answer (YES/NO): YES